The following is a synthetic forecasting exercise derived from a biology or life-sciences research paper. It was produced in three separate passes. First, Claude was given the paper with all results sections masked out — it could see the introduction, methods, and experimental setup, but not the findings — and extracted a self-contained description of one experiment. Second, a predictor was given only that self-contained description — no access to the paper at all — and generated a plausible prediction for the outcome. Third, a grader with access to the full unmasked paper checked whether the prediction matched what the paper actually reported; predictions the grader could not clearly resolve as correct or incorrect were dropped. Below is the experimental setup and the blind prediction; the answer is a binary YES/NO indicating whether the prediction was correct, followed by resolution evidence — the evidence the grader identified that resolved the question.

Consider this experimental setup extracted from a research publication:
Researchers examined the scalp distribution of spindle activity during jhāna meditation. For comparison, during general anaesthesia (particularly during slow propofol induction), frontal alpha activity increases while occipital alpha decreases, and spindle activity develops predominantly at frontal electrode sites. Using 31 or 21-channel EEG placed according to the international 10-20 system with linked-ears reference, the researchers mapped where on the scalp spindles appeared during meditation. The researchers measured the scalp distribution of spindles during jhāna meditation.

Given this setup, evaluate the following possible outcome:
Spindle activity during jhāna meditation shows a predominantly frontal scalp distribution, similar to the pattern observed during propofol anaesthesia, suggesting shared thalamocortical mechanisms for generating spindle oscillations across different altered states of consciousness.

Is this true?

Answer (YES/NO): NO